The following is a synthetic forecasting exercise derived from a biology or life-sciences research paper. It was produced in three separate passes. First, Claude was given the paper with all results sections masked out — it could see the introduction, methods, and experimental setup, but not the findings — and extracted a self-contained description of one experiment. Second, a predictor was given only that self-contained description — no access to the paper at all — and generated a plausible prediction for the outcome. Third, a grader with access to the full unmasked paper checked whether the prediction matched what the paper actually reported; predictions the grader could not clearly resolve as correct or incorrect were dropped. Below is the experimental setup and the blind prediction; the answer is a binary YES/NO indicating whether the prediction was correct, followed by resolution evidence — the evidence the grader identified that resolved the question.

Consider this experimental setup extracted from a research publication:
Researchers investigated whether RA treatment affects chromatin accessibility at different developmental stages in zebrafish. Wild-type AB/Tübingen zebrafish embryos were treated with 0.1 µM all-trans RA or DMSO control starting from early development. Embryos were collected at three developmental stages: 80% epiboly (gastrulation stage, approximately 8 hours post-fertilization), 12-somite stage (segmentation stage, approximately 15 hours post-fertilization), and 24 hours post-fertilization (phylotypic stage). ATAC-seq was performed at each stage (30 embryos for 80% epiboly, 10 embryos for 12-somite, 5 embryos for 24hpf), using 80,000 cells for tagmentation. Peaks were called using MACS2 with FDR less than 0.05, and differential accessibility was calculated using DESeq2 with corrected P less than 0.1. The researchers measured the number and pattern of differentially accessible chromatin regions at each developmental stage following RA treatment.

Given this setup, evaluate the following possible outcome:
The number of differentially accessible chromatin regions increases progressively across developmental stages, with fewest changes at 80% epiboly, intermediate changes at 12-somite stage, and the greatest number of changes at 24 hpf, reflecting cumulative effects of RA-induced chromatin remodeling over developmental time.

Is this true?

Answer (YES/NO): NO